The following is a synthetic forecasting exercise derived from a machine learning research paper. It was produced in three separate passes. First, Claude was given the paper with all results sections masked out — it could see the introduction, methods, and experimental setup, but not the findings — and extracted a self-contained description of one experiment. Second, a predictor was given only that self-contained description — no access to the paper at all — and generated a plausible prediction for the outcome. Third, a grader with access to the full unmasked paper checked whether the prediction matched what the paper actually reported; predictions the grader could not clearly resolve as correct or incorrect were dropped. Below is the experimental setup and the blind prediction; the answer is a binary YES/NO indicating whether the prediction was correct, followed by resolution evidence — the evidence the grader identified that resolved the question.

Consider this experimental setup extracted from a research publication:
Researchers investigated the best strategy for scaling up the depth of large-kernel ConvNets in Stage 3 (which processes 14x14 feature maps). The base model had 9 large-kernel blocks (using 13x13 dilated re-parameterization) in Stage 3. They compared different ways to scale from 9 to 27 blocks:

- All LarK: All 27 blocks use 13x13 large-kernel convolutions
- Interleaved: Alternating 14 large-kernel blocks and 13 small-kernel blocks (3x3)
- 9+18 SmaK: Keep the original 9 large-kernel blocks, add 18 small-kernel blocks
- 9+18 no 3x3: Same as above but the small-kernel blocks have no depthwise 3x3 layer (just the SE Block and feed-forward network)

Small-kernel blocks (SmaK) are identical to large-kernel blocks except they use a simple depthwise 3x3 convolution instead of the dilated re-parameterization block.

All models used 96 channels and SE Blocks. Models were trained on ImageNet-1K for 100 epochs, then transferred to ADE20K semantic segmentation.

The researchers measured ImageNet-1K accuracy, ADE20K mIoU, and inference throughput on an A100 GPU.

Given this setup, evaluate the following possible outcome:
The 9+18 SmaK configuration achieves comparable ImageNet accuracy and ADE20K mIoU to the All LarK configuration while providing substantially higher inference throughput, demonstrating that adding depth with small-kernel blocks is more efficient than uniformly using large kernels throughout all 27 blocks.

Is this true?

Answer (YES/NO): NO